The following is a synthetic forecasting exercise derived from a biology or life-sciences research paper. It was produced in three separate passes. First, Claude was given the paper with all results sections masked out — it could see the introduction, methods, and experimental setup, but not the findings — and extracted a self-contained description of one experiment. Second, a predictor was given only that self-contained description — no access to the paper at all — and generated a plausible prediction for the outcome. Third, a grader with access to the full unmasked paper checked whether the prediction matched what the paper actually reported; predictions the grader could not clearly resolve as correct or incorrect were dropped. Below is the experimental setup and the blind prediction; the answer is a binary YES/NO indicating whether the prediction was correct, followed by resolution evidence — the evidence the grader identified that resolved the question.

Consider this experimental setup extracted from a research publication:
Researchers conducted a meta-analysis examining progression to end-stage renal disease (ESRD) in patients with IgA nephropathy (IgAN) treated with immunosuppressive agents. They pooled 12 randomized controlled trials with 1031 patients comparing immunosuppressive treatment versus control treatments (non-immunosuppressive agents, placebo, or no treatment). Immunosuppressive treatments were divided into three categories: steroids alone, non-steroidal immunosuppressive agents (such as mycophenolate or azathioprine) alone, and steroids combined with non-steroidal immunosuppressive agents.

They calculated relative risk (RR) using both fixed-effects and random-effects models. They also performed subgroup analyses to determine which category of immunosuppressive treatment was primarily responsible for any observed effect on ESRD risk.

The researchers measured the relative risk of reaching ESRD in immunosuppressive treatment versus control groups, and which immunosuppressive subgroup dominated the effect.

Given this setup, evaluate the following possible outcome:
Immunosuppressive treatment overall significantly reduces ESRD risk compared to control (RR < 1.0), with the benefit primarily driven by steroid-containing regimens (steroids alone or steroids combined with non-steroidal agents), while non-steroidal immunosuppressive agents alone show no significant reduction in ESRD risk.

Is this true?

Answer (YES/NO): NO